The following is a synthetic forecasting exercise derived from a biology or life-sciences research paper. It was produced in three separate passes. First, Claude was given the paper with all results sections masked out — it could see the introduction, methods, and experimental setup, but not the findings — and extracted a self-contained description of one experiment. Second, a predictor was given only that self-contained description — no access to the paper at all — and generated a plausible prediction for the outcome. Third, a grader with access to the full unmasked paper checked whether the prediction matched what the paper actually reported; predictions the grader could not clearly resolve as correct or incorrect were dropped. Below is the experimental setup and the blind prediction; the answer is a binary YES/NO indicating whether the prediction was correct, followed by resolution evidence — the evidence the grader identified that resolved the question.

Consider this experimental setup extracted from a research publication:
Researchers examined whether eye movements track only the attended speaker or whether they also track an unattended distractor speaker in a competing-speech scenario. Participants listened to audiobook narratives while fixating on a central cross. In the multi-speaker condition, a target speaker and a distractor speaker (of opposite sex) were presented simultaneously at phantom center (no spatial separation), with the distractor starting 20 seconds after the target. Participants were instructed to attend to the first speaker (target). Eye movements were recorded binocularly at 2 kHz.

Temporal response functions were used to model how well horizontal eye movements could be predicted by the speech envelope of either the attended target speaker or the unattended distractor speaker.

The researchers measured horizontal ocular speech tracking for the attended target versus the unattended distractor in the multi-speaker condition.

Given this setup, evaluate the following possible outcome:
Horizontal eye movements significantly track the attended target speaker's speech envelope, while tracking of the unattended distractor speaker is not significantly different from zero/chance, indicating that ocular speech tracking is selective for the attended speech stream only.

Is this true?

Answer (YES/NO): YES